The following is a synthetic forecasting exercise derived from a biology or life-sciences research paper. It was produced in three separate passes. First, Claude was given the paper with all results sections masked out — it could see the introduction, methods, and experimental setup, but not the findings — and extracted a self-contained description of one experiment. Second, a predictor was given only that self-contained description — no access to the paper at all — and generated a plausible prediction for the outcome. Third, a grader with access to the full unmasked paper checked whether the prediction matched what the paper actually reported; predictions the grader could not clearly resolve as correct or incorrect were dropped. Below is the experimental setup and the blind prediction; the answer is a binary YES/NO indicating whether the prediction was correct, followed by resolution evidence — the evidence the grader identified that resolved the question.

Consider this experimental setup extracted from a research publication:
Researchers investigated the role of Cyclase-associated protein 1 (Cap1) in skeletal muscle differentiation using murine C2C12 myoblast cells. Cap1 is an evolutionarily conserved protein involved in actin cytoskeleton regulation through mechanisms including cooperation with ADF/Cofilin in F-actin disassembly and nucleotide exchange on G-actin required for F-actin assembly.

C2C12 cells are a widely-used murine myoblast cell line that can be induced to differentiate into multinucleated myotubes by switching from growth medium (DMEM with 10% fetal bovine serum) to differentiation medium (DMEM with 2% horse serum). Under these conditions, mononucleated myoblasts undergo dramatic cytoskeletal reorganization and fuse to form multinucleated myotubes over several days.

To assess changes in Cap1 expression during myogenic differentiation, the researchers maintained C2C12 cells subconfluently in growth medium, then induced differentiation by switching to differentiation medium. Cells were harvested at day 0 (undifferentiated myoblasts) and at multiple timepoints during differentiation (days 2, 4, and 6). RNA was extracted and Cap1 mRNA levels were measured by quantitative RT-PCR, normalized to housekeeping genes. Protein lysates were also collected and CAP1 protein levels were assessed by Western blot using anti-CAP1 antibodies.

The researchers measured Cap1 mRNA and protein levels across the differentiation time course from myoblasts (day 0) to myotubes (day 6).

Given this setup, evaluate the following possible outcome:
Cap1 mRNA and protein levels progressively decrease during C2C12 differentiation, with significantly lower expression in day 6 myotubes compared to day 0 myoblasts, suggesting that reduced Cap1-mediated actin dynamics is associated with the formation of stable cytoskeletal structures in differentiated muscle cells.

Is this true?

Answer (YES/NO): YES